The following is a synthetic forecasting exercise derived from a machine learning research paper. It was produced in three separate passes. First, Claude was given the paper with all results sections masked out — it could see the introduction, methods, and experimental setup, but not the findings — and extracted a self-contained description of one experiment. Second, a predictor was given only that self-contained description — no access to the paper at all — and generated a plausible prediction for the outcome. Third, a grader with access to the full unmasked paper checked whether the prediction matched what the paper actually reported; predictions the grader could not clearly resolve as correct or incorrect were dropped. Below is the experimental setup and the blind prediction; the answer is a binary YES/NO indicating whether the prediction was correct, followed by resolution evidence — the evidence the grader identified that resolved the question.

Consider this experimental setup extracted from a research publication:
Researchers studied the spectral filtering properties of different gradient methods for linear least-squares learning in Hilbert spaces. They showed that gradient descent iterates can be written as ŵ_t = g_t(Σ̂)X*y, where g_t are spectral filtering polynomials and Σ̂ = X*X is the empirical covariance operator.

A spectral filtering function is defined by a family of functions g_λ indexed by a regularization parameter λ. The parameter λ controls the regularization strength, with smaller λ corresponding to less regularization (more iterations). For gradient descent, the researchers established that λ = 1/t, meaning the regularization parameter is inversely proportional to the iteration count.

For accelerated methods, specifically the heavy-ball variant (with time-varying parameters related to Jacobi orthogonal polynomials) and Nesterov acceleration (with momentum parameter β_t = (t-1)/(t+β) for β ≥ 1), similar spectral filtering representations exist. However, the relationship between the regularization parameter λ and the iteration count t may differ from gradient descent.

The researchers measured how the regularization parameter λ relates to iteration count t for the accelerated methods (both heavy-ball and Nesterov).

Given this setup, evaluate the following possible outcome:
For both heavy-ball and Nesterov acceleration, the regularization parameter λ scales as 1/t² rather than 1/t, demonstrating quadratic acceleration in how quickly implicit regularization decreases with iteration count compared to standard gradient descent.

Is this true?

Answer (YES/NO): YES